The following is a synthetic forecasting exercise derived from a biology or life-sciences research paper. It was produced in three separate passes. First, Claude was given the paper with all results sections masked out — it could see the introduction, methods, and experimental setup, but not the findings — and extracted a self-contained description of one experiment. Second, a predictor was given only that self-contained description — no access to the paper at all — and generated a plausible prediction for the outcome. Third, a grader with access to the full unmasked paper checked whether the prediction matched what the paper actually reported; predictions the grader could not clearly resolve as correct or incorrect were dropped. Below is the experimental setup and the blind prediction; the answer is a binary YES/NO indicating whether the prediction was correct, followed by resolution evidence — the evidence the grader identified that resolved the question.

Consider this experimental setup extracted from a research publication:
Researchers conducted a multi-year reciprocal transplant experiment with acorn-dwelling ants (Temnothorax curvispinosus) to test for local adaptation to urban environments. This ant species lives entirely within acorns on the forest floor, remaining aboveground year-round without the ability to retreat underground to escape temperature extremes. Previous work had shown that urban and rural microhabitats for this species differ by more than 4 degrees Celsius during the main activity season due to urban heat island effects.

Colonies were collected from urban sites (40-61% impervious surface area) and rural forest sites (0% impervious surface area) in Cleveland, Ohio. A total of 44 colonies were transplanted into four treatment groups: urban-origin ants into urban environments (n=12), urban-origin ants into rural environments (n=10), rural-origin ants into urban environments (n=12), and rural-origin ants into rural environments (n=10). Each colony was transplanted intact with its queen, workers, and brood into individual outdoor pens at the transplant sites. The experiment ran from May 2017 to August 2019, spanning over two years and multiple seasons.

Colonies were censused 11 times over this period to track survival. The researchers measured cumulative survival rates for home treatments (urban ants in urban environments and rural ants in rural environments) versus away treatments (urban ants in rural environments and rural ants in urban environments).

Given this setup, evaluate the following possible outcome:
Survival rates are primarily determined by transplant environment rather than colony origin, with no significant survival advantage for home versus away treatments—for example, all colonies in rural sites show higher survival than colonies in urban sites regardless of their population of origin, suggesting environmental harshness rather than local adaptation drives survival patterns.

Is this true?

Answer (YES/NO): NO